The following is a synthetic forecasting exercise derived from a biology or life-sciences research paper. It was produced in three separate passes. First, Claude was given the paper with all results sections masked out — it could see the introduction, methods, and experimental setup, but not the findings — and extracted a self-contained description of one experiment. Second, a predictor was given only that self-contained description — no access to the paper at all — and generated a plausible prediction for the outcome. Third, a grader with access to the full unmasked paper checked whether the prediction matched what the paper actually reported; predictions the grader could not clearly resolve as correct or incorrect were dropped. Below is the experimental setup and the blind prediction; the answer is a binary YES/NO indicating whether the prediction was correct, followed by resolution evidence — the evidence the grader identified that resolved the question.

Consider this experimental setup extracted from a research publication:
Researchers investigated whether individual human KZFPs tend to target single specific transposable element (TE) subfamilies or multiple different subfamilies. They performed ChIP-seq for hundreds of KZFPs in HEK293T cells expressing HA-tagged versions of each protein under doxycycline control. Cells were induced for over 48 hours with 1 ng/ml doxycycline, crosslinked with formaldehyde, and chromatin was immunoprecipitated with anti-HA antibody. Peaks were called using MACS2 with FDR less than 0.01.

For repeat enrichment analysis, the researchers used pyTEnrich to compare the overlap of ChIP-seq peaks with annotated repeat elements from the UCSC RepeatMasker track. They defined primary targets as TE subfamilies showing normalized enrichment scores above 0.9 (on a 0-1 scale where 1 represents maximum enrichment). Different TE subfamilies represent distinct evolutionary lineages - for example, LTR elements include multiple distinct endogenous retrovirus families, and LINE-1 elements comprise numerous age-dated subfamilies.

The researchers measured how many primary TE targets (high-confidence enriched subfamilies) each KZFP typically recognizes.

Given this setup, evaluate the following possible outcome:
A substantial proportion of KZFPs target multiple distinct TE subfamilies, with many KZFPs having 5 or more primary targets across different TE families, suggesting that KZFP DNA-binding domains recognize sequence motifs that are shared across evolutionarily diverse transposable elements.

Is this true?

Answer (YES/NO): NO